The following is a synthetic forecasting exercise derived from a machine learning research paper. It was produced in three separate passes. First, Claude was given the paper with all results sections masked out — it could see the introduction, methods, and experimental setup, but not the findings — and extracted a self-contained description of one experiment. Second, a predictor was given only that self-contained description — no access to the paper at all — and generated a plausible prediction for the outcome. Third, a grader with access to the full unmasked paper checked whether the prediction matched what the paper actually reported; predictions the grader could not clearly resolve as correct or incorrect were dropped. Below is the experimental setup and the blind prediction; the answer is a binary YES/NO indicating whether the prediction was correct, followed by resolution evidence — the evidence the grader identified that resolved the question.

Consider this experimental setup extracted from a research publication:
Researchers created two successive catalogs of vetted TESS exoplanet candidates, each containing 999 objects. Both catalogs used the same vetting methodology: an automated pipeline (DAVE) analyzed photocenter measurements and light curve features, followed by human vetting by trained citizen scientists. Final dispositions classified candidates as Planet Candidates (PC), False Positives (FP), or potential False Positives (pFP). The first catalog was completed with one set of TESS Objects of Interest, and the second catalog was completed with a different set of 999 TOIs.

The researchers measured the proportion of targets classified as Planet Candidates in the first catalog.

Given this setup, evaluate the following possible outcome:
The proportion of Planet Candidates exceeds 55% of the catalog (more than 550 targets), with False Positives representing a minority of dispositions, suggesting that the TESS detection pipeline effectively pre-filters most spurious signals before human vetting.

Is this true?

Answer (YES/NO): YES